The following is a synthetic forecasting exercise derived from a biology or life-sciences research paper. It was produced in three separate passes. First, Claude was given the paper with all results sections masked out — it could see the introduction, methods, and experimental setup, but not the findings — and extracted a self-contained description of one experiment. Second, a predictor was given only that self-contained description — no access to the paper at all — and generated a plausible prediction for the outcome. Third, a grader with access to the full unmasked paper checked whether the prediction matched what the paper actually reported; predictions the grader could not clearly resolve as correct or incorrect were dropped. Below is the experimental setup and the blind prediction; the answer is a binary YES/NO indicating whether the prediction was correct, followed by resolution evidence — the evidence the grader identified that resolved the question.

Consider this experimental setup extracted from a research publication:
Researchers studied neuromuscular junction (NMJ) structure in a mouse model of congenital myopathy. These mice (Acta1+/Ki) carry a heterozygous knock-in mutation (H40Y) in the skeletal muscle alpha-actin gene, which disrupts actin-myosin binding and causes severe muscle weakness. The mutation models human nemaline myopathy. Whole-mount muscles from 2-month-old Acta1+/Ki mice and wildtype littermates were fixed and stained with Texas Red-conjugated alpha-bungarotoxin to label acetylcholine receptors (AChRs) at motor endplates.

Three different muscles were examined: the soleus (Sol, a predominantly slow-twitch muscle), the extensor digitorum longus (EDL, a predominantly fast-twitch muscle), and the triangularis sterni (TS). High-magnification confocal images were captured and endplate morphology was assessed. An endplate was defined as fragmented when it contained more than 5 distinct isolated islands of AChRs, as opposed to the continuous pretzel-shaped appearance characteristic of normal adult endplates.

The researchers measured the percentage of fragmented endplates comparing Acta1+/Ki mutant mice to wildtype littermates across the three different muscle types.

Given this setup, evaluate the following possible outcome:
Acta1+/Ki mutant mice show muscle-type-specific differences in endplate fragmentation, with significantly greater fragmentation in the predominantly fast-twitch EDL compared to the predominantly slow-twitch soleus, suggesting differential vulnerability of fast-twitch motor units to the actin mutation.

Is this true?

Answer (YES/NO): YES